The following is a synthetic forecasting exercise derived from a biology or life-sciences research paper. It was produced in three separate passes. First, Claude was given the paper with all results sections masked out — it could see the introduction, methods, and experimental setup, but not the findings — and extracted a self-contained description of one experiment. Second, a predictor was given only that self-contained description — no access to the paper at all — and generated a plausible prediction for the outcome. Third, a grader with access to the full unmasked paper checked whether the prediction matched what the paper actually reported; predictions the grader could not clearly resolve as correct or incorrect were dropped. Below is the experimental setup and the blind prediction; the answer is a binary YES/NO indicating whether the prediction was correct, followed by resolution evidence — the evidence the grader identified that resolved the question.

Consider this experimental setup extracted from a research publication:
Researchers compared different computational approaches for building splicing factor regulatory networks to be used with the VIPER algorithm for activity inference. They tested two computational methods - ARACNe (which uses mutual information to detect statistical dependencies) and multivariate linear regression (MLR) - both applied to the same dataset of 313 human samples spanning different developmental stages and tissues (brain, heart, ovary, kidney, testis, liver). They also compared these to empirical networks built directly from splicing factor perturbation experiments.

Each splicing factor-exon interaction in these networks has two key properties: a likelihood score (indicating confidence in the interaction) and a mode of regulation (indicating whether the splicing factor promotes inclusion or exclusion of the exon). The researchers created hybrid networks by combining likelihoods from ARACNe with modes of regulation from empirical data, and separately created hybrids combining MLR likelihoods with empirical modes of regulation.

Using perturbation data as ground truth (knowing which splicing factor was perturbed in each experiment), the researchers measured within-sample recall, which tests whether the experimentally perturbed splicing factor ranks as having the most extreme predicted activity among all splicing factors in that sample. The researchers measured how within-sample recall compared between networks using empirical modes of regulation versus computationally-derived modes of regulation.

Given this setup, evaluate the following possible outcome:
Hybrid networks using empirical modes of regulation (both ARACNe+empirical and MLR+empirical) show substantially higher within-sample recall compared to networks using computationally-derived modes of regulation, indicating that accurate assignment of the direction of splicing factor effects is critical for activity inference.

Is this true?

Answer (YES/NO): YES